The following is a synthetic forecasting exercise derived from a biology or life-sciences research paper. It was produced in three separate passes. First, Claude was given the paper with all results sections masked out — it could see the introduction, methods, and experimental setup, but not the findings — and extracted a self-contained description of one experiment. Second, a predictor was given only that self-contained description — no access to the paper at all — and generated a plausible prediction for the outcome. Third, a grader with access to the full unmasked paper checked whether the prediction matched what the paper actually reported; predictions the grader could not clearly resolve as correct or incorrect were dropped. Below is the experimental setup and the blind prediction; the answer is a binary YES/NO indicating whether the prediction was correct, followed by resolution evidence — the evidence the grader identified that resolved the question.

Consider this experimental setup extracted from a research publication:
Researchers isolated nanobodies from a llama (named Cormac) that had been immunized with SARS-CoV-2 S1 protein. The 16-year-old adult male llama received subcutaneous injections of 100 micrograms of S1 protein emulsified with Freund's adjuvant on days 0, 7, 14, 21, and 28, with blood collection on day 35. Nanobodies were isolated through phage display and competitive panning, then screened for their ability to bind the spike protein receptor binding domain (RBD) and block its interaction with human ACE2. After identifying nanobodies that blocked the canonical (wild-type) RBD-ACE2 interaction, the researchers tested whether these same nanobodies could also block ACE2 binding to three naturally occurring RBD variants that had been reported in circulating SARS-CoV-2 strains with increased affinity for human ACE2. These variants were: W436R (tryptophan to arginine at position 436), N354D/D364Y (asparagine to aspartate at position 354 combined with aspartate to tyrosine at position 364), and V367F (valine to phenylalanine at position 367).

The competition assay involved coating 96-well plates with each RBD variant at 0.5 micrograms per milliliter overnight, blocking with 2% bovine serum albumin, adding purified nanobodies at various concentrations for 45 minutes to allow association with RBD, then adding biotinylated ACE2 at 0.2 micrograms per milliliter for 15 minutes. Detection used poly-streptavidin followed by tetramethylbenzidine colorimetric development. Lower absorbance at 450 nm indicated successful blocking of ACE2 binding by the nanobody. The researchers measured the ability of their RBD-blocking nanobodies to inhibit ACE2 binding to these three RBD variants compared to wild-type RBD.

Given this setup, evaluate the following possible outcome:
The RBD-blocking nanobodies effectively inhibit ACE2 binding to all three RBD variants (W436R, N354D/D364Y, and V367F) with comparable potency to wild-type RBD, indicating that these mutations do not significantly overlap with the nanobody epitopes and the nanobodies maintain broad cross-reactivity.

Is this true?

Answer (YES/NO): YES